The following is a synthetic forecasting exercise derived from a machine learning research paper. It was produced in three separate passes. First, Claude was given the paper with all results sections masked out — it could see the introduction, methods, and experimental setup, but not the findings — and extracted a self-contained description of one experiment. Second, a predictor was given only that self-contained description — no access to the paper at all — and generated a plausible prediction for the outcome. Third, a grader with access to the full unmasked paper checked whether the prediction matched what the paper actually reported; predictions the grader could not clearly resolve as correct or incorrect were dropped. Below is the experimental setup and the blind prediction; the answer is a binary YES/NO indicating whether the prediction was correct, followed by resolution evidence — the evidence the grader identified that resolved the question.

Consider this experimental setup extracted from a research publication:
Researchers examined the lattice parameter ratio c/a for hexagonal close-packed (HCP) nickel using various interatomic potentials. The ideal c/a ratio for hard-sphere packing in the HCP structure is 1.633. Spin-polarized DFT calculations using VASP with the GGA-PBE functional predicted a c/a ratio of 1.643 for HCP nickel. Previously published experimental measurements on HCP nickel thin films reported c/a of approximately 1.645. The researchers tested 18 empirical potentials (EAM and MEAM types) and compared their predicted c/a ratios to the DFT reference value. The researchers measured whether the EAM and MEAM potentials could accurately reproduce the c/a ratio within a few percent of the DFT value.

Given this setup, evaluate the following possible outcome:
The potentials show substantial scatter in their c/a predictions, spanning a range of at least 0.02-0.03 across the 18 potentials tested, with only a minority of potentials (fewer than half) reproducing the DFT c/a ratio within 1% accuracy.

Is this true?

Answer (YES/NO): NO